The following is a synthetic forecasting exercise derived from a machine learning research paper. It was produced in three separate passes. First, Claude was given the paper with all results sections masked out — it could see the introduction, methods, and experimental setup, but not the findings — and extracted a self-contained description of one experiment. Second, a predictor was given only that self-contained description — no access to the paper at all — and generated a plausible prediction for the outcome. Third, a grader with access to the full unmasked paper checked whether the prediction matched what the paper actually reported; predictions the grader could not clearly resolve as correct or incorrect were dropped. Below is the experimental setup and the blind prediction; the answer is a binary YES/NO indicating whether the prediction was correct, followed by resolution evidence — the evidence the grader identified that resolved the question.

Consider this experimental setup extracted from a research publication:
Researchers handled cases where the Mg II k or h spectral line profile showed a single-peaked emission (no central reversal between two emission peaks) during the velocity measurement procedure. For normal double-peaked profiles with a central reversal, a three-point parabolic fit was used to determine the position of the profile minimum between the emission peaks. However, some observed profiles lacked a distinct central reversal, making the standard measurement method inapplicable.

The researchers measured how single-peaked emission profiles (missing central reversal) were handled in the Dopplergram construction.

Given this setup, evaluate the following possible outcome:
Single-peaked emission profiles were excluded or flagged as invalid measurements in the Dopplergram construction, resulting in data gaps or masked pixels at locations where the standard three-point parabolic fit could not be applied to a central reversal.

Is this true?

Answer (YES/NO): NO